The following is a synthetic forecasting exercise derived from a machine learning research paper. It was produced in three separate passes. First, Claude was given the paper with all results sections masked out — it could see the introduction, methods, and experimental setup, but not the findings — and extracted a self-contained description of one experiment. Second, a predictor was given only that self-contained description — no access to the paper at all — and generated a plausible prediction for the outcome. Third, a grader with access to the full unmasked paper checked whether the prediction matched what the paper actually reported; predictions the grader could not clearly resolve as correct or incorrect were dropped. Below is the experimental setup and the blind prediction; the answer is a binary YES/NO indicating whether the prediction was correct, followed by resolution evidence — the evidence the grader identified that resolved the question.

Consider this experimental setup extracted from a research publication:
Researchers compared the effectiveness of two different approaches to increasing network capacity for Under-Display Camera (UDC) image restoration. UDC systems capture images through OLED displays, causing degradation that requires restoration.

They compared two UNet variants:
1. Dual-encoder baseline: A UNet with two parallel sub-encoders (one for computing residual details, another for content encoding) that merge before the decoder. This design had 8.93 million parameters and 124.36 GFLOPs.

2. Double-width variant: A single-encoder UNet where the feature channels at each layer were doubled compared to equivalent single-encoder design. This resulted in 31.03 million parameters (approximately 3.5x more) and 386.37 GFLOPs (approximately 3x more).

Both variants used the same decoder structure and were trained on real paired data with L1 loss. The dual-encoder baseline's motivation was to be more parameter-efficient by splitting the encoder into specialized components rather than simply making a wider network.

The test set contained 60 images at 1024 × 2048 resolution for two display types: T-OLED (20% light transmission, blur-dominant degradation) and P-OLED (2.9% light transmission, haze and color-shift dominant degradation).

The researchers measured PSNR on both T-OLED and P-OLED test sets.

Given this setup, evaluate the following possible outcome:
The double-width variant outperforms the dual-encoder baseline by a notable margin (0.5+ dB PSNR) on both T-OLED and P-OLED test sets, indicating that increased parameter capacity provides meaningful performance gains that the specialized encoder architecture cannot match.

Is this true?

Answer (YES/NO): NO